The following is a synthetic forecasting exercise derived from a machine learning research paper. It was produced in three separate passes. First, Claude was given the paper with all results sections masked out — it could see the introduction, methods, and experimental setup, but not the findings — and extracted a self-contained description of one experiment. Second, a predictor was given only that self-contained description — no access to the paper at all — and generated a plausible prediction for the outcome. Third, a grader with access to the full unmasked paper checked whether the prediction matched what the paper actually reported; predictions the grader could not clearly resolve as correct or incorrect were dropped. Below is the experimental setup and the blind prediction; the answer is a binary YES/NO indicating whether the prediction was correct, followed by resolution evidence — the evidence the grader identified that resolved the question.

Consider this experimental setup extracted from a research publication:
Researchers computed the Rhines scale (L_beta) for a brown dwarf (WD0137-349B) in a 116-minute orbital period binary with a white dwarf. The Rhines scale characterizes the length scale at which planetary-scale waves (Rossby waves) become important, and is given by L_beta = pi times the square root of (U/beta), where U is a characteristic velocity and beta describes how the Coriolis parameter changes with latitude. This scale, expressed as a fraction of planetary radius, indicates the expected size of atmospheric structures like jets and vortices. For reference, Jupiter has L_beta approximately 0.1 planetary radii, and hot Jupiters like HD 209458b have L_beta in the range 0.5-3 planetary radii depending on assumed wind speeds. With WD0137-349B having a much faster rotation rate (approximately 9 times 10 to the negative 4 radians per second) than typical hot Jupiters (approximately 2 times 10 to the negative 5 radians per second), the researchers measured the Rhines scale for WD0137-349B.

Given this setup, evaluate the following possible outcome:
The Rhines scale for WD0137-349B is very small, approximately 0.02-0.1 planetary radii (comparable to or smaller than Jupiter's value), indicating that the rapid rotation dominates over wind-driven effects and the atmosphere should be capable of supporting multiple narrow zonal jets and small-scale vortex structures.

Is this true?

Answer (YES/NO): NO